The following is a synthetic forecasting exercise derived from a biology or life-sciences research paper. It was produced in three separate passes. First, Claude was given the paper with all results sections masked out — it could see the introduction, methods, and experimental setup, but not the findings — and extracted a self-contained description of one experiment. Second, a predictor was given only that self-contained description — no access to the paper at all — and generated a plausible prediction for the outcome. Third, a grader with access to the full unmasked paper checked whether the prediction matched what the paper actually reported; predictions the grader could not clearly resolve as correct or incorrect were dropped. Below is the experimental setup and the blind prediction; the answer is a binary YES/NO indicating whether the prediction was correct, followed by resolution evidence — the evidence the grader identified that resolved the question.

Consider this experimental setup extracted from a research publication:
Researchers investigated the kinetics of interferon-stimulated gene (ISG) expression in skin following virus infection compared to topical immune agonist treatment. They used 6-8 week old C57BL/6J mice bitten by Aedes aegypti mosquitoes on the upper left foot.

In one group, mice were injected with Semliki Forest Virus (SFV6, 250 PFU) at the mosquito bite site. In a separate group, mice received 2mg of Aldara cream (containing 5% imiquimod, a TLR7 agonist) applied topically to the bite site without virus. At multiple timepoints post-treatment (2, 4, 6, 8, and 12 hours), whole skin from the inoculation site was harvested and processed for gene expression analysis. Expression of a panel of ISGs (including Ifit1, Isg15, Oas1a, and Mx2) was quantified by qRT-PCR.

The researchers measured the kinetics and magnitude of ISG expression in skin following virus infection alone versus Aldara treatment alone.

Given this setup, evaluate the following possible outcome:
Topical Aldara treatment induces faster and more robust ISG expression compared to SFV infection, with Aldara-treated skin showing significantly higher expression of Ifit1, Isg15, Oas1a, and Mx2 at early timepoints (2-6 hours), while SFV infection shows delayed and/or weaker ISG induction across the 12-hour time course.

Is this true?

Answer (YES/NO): NO